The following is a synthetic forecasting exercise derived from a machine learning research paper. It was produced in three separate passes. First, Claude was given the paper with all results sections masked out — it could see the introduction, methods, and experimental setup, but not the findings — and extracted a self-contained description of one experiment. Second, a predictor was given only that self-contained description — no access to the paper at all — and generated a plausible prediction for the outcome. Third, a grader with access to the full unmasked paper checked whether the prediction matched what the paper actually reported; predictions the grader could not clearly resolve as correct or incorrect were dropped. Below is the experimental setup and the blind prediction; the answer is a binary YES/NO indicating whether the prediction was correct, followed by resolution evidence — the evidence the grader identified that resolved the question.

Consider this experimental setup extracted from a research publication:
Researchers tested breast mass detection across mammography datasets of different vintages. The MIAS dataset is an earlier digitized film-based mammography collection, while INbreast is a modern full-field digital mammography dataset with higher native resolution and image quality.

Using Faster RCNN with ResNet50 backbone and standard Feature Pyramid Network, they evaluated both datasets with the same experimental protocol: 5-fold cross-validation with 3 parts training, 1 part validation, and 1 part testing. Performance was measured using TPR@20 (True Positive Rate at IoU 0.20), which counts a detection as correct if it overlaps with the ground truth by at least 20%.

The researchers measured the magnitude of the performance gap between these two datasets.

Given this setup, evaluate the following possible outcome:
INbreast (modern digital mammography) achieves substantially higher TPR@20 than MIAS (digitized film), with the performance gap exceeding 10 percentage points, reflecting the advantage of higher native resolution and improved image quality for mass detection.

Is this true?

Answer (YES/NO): YES